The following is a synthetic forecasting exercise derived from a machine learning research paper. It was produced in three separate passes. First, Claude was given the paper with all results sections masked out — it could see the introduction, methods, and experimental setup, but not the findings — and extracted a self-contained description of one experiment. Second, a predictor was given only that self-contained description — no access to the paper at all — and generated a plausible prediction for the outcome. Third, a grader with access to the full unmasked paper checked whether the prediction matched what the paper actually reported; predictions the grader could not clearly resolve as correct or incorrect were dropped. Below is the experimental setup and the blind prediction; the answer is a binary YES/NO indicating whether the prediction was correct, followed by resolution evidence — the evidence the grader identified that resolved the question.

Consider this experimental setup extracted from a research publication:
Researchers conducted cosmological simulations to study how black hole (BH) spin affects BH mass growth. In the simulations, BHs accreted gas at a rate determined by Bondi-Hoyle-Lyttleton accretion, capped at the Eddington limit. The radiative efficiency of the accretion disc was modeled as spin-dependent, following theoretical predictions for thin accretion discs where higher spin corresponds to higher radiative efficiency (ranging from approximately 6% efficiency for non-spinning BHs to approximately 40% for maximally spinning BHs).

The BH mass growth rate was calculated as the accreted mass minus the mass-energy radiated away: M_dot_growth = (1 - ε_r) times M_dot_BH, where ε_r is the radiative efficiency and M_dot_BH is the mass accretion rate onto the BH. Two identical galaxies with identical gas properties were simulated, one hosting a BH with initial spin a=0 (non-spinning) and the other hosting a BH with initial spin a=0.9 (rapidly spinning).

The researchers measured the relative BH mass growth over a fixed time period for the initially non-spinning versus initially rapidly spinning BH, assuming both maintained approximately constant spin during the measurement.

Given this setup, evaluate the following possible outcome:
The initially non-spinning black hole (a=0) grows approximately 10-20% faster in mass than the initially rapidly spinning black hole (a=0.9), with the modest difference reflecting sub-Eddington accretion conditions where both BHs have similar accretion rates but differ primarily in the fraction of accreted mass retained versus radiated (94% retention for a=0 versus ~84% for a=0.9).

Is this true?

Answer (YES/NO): YES